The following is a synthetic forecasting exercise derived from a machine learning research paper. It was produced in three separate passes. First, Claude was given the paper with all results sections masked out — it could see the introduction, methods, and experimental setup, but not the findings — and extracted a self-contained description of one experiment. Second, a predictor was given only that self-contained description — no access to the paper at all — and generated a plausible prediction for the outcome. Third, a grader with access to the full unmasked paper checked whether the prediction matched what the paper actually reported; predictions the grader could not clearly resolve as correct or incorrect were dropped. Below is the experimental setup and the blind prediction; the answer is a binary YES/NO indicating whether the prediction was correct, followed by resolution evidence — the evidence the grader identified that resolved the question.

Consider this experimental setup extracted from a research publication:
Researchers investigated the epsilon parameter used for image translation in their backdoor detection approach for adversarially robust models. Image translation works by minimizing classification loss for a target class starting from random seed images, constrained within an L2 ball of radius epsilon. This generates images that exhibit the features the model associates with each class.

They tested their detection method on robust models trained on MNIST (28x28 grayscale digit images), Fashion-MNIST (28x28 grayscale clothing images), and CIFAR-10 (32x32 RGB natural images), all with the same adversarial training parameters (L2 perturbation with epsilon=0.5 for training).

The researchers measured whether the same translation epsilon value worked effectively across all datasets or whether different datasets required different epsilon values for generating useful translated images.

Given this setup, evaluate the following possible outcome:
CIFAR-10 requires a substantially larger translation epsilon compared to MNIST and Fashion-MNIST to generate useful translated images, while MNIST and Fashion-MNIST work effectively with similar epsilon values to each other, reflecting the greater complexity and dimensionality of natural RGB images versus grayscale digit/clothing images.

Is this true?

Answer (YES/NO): YES